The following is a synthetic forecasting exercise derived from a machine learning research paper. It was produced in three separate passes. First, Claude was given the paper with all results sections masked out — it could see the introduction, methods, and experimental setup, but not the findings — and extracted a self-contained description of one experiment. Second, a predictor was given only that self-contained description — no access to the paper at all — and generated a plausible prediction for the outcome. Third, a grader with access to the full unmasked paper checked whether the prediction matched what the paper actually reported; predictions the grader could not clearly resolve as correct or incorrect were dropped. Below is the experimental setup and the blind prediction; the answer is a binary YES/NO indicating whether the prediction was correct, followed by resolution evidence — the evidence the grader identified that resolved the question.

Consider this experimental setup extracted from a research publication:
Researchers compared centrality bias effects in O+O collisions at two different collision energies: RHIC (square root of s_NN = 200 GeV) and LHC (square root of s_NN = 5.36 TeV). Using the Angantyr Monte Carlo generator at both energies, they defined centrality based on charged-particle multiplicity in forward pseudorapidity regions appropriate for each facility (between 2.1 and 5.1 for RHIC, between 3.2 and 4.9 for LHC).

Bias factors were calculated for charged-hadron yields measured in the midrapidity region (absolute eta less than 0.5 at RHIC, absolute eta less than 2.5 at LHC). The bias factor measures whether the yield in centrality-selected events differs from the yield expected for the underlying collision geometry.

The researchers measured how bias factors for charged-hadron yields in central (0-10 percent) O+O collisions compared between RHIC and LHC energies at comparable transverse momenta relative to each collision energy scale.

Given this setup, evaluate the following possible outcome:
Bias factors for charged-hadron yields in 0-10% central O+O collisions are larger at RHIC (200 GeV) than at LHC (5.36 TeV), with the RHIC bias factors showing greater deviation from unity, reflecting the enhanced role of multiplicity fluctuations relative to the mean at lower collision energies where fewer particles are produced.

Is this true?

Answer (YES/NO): NO